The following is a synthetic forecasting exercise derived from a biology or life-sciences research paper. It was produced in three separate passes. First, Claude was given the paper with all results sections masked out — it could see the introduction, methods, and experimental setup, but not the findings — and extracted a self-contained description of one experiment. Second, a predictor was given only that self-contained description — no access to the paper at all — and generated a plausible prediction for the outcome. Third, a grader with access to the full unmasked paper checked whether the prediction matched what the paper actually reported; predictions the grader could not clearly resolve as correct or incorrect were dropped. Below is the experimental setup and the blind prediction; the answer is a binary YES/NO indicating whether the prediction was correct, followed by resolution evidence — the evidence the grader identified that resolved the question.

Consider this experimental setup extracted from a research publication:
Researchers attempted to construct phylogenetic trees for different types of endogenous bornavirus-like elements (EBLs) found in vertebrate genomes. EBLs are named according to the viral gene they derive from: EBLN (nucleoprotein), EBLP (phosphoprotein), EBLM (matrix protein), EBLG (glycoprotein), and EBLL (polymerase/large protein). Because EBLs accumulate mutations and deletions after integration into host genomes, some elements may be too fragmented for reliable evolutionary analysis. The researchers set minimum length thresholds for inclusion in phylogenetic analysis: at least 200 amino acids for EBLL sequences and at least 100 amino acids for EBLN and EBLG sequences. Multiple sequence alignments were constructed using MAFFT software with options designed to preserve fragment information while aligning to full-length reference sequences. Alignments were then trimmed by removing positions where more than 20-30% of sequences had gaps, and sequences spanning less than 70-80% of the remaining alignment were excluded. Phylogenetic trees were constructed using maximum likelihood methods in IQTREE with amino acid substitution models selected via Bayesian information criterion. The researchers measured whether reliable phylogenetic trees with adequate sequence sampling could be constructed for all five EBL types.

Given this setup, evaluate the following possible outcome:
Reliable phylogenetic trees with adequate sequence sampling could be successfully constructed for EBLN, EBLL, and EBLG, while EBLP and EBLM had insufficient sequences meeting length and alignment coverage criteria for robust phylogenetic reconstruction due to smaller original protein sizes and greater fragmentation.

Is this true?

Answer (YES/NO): YES